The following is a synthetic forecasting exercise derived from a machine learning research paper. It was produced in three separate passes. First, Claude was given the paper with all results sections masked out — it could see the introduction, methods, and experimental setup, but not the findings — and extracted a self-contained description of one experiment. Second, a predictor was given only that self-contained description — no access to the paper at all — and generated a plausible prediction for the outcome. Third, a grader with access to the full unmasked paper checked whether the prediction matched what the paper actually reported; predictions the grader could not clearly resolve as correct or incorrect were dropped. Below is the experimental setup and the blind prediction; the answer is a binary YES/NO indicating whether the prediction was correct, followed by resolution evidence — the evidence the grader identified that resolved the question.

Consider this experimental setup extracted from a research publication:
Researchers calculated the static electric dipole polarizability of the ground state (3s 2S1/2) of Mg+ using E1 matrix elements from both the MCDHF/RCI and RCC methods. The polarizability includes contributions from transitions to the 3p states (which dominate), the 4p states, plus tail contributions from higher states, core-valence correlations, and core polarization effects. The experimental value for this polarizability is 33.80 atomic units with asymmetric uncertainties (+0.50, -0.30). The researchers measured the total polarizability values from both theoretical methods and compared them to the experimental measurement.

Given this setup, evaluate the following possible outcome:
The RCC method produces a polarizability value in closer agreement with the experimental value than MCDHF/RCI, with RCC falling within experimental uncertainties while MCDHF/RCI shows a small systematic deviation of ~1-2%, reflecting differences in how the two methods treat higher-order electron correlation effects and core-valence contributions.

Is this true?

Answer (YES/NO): NO